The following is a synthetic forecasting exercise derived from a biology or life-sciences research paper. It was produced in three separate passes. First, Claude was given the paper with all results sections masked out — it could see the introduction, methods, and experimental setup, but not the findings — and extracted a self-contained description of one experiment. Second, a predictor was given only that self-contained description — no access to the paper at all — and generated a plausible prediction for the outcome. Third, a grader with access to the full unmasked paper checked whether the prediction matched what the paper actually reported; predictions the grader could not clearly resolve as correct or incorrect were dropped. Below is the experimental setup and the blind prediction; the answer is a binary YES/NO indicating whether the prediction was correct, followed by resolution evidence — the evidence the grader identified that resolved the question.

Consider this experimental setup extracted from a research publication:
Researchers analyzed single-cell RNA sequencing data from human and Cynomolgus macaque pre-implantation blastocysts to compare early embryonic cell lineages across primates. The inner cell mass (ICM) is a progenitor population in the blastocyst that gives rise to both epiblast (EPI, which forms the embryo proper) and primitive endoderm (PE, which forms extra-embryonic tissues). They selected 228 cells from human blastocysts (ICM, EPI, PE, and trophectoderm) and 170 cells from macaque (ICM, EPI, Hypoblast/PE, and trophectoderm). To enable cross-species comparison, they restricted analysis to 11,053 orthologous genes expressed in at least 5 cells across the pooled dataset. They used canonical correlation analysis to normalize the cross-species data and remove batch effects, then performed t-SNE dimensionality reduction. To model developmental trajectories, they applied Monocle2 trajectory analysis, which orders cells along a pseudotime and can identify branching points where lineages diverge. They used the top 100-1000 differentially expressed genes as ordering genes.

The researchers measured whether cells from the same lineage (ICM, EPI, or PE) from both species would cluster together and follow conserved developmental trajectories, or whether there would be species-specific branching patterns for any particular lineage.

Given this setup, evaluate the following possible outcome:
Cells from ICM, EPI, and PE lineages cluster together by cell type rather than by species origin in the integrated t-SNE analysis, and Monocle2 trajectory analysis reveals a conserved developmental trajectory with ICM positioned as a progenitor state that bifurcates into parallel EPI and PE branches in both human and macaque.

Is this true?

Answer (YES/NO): NO